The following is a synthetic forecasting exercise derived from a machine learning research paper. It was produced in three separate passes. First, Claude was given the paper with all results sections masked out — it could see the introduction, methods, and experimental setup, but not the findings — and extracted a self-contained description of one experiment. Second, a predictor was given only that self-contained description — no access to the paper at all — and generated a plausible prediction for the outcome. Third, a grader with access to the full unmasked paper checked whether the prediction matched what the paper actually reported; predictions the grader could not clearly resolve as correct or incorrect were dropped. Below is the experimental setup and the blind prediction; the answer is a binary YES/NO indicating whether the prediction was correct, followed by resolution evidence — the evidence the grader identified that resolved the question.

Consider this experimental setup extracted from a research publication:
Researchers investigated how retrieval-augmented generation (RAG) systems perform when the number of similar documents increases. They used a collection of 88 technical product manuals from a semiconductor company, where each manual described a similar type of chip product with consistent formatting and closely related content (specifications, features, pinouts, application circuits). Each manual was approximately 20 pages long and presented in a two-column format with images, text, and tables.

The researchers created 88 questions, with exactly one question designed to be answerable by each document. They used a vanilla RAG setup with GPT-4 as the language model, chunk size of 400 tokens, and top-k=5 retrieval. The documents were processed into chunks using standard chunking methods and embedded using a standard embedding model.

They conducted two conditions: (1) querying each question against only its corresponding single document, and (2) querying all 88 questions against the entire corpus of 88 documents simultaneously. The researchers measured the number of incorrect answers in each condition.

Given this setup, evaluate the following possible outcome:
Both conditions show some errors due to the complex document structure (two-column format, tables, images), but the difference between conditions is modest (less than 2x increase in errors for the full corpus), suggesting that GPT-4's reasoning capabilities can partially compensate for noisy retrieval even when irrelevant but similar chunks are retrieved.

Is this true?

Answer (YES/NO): NO